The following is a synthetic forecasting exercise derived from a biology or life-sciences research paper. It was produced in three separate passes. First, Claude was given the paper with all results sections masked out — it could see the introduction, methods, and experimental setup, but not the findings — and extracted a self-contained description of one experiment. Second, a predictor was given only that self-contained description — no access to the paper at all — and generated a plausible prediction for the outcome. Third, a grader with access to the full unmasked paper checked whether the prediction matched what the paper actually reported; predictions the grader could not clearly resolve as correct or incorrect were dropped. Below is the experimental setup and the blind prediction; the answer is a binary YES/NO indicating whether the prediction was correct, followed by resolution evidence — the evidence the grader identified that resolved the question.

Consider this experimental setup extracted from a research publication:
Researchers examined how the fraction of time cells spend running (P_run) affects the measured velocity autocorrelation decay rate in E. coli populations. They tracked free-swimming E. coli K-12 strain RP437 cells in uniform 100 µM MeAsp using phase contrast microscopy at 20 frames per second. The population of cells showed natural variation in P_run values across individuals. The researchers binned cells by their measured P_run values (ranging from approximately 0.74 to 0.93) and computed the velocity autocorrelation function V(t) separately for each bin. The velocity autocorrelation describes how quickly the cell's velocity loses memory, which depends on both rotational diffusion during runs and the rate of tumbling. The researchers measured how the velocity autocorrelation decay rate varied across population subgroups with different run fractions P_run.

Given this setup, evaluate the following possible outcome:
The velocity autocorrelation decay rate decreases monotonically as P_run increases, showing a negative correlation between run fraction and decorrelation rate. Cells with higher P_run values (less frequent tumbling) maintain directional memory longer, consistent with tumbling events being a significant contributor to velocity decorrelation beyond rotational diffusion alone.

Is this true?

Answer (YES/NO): YES